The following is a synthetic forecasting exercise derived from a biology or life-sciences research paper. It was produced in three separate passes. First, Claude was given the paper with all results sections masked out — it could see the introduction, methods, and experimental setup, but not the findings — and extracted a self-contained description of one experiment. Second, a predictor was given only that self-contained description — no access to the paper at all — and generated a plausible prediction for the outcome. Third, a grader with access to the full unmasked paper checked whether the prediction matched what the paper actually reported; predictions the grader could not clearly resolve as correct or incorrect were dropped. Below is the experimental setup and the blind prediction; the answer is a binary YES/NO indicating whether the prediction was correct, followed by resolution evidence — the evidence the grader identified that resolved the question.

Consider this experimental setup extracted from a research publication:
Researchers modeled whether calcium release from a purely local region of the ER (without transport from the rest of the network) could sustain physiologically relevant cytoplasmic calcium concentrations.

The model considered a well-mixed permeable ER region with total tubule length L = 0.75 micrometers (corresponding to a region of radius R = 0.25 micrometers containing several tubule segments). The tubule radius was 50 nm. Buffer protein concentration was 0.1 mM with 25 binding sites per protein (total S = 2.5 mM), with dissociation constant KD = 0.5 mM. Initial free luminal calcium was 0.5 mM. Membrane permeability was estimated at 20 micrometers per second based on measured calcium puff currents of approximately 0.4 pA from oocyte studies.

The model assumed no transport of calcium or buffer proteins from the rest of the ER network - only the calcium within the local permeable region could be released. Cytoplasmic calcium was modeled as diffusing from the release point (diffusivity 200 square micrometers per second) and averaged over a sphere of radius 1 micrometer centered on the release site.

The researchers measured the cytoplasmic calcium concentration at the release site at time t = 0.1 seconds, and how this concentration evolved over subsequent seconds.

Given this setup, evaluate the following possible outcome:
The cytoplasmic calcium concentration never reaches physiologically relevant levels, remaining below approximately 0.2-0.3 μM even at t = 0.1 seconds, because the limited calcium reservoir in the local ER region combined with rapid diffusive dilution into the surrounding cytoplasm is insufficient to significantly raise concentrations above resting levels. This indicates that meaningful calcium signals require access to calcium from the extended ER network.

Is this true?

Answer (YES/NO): YES